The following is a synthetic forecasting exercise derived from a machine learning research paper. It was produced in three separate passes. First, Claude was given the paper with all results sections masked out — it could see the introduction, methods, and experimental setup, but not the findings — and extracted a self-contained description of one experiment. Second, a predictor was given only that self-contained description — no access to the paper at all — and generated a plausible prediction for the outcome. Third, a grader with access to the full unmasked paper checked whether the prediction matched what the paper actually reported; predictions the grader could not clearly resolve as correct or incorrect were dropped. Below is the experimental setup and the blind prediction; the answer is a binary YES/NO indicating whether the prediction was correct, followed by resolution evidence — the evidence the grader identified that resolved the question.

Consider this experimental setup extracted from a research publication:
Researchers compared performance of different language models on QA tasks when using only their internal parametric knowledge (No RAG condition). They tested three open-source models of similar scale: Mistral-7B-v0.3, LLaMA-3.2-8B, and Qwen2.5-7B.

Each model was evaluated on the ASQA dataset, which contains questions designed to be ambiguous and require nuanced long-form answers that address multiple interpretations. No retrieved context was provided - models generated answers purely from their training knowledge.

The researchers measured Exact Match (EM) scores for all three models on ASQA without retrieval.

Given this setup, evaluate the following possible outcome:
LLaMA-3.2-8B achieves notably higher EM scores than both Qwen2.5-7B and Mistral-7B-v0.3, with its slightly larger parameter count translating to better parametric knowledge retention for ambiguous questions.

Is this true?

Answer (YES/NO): NO